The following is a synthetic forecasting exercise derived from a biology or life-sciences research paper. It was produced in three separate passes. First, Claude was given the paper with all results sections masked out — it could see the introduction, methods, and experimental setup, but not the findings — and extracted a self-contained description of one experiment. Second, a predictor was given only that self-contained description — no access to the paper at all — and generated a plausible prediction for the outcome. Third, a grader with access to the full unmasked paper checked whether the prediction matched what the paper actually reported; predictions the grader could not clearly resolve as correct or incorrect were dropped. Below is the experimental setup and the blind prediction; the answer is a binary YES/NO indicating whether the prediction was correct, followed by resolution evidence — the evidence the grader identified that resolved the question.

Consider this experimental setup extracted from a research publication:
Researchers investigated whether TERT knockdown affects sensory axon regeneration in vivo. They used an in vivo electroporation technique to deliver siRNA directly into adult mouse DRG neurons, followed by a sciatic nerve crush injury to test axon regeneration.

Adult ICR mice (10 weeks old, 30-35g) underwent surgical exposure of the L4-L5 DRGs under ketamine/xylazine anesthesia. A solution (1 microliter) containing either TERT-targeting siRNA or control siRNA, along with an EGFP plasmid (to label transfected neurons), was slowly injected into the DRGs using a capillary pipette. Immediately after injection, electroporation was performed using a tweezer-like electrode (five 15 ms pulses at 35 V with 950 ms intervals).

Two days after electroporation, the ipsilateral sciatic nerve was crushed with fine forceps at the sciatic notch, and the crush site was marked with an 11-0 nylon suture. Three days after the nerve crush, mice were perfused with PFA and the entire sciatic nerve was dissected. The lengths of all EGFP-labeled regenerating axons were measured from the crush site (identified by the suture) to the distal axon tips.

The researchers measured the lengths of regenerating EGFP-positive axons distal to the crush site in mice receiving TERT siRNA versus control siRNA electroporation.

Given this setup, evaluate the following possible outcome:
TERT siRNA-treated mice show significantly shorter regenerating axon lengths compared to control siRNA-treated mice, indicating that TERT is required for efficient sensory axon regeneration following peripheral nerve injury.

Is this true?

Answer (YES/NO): YES